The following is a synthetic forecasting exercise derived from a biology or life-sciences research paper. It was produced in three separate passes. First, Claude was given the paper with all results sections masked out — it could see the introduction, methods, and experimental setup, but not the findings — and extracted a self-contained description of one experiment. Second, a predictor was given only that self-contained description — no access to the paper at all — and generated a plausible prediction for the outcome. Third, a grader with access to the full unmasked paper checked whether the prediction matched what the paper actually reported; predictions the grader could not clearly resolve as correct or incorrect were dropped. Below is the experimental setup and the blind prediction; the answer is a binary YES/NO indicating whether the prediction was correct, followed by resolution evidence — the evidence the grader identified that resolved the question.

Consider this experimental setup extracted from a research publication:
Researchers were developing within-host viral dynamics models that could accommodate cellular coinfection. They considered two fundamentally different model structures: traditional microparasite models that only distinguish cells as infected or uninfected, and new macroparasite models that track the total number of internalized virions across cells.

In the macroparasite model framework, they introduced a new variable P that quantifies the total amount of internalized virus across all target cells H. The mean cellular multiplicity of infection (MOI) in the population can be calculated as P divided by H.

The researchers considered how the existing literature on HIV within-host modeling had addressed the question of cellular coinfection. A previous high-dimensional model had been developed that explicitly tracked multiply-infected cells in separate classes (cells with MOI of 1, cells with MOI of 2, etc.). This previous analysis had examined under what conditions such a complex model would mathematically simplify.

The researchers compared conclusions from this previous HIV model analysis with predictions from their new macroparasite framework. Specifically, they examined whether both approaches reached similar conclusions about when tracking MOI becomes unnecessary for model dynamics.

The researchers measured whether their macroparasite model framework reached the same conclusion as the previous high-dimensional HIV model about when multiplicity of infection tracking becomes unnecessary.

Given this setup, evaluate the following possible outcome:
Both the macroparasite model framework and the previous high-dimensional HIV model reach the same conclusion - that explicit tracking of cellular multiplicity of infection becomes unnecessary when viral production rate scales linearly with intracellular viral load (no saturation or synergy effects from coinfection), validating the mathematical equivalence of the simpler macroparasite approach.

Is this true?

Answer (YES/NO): NO